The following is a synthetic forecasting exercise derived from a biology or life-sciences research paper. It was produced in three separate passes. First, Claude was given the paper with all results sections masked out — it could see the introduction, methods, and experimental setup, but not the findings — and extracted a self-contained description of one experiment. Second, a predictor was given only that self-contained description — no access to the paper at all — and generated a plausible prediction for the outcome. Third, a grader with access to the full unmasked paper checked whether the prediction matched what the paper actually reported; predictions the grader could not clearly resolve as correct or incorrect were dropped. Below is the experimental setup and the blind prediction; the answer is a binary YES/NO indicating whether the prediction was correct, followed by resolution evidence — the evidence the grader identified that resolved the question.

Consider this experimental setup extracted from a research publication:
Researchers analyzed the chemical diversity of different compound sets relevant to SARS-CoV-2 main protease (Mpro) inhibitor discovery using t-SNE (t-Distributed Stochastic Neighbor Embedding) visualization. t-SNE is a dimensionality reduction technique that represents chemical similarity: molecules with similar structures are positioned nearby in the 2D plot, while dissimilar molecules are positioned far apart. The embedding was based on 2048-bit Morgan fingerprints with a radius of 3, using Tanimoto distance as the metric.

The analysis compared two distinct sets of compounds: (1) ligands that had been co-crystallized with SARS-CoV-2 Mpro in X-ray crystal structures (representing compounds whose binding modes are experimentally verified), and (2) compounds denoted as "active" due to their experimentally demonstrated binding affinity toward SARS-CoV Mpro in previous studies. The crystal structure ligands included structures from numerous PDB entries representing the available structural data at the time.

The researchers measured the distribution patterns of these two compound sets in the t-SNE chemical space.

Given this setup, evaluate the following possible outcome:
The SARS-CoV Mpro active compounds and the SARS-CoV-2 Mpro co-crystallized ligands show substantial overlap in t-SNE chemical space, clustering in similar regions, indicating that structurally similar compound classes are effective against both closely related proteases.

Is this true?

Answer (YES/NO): NO